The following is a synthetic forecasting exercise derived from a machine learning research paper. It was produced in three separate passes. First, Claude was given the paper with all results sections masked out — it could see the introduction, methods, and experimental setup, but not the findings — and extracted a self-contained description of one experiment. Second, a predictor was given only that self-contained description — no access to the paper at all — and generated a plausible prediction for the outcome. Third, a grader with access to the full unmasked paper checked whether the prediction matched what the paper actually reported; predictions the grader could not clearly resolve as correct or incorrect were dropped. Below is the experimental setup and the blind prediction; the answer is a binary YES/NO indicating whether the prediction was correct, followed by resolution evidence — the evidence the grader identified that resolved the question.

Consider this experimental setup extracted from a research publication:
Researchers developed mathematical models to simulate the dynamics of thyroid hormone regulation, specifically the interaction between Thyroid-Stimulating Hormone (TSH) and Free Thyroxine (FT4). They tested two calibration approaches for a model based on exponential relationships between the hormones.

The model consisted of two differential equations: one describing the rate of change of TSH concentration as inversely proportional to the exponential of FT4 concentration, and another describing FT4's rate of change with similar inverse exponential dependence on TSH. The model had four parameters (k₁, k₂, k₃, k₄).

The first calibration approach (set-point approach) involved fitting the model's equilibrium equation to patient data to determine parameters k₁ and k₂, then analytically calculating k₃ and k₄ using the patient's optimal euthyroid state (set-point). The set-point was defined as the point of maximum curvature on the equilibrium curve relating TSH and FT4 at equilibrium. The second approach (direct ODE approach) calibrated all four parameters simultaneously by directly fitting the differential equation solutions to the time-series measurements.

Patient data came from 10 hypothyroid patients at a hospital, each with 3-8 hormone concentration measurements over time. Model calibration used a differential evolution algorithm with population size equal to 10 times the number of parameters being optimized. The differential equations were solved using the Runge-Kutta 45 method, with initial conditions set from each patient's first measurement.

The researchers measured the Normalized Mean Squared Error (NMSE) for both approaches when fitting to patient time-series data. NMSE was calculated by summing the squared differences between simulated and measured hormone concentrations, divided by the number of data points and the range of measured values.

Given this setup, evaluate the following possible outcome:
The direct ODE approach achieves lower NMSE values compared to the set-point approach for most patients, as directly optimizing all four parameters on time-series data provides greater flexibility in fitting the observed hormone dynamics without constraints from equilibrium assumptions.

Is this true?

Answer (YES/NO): NO